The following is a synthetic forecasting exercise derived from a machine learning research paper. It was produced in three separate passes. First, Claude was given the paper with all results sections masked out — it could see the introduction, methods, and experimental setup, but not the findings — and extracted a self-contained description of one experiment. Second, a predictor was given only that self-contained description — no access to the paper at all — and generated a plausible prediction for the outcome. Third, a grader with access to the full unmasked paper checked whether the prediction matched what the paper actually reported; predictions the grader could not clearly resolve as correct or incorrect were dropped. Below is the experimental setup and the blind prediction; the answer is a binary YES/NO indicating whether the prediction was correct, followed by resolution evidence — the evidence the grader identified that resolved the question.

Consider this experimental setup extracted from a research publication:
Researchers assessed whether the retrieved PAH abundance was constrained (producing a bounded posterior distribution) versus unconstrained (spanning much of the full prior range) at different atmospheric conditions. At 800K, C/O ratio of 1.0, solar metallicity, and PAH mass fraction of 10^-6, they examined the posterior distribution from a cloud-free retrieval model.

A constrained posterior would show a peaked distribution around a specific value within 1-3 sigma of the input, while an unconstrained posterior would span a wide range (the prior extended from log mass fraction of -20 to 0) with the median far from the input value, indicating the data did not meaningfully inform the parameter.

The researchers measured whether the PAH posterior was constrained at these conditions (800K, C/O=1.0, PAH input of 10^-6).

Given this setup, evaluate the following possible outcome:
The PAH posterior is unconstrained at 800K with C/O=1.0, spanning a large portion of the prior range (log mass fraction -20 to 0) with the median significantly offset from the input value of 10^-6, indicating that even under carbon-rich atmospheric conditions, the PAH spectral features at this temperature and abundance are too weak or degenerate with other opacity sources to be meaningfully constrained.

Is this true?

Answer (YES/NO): YES